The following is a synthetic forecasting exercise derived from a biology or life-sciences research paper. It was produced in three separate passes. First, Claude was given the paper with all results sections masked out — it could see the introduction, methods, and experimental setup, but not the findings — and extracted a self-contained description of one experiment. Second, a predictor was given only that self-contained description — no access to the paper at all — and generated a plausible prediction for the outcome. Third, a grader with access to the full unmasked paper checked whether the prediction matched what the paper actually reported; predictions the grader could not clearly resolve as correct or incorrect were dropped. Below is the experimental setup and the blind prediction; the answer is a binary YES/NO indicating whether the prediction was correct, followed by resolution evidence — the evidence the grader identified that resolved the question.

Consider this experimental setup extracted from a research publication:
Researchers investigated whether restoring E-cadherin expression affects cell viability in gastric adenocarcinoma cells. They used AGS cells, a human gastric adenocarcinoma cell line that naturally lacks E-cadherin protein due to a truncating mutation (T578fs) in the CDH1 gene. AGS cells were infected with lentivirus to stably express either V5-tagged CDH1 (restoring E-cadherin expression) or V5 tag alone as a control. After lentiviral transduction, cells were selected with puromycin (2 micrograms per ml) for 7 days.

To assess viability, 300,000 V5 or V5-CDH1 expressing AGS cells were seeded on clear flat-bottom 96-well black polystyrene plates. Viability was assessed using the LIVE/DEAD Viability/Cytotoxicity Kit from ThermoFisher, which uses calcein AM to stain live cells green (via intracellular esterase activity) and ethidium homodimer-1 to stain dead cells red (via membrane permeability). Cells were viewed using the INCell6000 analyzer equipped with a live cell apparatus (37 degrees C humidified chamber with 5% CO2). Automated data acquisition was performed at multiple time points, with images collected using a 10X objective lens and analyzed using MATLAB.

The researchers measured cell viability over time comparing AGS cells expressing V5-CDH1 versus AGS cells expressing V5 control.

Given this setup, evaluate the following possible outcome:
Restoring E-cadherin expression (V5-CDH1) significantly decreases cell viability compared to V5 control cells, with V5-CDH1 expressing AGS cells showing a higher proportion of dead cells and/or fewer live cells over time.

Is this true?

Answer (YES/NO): NO